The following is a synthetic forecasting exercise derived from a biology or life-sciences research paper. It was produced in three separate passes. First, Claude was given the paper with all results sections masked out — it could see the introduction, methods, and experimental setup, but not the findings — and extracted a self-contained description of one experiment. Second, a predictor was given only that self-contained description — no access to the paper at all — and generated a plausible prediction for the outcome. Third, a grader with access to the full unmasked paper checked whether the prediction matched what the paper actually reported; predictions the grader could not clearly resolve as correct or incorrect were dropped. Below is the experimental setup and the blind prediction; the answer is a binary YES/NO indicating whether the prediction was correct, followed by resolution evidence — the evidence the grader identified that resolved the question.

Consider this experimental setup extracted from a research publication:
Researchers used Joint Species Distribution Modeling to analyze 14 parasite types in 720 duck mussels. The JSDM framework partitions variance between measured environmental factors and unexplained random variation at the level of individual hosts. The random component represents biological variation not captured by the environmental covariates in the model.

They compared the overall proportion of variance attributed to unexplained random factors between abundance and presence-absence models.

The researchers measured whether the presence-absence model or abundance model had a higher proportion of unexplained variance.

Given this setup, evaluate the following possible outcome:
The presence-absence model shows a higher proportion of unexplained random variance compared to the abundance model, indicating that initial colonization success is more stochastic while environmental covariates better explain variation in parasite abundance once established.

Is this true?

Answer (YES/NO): YES